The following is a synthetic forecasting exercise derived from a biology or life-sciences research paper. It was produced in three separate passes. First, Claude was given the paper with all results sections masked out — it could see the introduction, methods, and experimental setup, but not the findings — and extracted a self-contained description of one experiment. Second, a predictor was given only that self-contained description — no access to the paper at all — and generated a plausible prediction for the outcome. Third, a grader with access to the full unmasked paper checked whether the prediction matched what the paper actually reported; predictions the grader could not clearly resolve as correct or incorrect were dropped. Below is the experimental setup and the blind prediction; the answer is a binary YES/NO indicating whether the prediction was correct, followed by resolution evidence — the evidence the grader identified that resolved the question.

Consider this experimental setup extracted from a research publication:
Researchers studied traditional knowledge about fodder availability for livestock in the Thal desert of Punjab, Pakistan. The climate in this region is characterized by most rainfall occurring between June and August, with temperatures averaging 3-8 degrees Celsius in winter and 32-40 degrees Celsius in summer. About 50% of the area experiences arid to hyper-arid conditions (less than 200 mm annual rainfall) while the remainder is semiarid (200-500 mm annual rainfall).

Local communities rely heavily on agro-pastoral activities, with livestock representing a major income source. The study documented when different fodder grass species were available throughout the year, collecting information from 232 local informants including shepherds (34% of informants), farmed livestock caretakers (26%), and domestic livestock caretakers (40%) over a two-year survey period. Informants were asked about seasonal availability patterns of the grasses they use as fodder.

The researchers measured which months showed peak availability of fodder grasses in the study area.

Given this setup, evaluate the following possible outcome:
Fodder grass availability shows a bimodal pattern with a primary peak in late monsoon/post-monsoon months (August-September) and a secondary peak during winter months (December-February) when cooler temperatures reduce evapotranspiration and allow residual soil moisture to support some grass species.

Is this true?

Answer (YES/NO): NO